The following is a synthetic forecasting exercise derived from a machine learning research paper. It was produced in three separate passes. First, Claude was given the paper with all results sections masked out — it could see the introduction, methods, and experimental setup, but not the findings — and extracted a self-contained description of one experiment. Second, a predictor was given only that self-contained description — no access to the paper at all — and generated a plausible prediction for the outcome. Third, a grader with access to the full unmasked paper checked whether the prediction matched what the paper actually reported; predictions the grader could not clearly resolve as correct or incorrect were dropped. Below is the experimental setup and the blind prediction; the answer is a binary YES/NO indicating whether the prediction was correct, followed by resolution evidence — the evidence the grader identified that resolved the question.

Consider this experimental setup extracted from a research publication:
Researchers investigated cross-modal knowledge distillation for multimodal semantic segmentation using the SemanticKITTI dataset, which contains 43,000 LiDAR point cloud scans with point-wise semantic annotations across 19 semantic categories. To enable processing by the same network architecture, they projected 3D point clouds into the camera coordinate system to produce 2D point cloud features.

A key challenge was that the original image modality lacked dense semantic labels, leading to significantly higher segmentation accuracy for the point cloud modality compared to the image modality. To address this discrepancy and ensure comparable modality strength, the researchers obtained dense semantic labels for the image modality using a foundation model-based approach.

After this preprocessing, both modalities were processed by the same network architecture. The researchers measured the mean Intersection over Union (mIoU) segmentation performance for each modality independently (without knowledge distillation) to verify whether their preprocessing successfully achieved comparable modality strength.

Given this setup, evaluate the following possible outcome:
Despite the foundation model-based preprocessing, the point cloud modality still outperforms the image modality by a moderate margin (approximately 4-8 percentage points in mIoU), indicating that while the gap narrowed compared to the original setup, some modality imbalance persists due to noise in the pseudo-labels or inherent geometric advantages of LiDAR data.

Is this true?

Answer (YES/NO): NO